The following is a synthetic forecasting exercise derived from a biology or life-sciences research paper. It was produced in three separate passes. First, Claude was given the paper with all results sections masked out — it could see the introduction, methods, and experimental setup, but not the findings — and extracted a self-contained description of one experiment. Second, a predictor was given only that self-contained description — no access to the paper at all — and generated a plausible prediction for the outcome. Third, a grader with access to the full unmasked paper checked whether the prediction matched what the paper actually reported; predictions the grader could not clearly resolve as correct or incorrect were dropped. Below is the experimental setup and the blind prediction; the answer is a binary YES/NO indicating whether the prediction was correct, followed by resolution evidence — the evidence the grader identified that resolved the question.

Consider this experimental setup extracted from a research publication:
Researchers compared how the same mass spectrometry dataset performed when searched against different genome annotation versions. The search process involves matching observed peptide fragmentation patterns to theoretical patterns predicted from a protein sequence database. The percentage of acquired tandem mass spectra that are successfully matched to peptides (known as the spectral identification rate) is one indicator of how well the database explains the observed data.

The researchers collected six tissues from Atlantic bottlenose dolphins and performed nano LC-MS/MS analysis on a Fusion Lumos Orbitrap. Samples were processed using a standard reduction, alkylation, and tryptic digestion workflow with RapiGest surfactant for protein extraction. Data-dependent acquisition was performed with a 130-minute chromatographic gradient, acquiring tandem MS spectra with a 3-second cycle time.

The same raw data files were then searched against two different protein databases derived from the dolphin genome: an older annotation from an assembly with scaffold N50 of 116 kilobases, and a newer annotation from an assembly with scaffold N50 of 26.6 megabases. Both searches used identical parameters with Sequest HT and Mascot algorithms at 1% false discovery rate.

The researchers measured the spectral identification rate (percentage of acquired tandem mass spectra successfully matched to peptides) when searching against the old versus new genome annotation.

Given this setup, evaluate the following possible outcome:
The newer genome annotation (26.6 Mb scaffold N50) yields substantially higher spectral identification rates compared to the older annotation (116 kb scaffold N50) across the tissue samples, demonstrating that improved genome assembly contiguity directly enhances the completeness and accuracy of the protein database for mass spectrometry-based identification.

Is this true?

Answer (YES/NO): NO